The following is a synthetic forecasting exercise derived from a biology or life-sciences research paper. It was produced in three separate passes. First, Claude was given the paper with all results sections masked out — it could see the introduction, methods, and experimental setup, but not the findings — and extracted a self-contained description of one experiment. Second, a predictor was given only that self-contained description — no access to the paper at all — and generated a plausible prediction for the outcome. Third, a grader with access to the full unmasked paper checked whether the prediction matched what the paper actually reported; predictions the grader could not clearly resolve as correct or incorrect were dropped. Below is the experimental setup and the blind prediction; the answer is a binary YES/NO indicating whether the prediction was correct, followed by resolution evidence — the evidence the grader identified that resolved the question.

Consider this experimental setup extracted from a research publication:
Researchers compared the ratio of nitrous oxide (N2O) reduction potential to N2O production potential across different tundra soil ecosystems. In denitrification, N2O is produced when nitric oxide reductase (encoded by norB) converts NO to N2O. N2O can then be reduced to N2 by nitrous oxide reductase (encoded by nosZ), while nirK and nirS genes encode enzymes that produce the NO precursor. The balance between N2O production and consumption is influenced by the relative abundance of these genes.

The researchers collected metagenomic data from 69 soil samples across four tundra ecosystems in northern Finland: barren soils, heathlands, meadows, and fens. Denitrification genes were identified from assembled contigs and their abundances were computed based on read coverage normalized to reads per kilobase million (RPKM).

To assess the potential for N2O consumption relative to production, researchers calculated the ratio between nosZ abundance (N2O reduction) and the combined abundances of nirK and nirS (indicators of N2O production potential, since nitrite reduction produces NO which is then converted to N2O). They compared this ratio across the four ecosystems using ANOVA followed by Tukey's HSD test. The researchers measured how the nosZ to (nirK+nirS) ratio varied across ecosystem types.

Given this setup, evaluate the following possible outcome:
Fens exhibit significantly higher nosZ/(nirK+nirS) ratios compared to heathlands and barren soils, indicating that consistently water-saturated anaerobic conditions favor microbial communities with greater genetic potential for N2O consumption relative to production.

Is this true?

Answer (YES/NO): NO